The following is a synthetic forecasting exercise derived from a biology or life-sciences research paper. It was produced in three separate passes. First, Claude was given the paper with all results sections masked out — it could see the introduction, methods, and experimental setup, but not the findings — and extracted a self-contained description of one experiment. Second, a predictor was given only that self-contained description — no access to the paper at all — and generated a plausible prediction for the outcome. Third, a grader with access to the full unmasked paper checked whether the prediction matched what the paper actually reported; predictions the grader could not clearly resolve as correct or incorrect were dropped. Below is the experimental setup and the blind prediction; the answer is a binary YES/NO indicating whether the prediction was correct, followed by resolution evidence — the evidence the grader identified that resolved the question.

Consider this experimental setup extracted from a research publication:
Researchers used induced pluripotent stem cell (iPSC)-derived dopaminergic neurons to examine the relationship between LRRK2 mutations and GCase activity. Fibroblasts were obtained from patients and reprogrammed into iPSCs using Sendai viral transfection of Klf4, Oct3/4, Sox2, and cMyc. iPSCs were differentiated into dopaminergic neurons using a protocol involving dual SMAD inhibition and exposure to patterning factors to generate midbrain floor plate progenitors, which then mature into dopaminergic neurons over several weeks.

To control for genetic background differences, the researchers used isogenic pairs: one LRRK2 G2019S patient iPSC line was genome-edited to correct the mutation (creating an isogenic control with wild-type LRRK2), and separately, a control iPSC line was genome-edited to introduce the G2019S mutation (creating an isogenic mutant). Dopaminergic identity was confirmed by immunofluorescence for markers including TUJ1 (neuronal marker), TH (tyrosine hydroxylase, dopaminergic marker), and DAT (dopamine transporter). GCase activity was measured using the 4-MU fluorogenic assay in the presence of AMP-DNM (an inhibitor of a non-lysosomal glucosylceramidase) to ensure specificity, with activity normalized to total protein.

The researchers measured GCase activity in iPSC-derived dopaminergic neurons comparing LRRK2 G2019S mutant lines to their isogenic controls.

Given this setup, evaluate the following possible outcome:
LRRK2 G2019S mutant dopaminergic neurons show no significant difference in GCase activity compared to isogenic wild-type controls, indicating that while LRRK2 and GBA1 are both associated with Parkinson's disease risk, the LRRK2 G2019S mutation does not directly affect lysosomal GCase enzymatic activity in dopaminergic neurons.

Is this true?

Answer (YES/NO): NO